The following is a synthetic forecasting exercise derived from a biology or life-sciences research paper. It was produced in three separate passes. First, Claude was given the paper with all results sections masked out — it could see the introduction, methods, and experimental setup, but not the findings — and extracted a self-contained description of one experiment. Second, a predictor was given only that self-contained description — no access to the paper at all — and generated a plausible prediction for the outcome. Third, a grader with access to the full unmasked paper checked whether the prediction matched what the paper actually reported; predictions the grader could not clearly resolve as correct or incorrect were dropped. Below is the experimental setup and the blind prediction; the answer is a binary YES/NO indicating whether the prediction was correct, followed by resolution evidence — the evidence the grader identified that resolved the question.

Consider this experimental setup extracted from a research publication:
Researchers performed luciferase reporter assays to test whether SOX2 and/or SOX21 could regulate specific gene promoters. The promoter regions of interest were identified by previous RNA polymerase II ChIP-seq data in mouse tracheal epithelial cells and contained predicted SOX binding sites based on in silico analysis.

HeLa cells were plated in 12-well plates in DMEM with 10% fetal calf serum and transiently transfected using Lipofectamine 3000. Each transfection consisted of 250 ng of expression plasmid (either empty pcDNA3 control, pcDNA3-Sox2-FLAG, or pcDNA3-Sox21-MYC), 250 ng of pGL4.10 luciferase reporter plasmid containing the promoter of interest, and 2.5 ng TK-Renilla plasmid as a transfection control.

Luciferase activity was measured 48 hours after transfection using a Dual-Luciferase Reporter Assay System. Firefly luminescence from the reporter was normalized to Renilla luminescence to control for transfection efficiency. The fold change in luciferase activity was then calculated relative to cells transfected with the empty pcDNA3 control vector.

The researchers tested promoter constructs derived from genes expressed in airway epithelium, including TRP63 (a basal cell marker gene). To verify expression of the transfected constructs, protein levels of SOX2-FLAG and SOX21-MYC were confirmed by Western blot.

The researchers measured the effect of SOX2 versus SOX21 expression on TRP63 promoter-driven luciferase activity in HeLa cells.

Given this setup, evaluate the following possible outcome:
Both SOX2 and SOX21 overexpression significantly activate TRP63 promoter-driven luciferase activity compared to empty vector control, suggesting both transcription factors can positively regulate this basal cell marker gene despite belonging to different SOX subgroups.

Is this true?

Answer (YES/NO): NO